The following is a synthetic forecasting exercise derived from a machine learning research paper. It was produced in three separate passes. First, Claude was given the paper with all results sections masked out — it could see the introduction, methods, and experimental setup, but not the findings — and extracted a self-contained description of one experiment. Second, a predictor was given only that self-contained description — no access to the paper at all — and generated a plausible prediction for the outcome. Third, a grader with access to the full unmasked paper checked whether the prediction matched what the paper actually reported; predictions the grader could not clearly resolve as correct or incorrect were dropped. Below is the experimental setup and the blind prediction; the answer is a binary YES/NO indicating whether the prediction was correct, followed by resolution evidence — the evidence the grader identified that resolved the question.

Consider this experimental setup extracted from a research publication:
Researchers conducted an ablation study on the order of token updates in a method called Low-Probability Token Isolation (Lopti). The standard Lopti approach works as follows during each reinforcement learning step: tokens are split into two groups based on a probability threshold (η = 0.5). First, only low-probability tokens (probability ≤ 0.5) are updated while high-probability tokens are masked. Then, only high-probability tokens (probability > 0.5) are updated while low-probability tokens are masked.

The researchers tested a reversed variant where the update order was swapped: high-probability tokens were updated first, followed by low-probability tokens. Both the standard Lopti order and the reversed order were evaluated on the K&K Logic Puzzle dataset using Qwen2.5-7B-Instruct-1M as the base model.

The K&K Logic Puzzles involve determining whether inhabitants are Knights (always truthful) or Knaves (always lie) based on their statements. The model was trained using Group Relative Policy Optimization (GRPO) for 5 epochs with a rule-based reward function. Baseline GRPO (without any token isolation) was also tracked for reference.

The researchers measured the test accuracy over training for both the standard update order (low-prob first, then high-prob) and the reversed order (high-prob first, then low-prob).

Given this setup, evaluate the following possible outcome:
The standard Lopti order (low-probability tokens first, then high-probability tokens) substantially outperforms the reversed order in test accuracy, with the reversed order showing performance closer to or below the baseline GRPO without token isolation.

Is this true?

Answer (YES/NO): YES